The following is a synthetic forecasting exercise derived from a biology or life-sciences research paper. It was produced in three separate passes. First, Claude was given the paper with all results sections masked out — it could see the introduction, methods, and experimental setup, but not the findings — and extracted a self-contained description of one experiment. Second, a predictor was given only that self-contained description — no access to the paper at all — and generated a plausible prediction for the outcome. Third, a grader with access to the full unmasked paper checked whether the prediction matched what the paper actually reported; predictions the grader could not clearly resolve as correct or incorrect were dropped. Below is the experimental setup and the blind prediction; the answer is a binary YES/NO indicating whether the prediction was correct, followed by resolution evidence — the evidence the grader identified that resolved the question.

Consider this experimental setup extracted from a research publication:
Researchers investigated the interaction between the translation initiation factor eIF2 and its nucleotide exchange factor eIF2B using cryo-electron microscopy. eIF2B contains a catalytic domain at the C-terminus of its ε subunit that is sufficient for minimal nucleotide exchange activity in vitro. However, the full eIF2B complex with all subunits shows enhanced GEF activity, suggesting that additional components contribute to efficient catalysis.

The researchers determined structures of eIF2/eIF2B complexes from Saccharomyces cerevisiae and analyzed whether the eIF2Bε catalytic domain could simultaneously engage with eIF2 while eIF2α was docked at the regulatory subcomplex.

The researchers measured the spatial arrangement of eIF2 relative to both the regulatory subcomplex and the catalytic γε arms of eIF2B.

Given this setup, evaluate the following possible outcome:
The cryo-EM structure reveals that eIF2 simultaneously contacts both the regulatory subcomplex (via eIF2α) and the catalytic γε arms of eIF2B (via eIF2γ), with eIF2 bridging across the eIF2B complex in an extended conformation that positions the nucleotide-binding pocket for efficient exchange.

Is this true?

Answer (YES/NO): YES